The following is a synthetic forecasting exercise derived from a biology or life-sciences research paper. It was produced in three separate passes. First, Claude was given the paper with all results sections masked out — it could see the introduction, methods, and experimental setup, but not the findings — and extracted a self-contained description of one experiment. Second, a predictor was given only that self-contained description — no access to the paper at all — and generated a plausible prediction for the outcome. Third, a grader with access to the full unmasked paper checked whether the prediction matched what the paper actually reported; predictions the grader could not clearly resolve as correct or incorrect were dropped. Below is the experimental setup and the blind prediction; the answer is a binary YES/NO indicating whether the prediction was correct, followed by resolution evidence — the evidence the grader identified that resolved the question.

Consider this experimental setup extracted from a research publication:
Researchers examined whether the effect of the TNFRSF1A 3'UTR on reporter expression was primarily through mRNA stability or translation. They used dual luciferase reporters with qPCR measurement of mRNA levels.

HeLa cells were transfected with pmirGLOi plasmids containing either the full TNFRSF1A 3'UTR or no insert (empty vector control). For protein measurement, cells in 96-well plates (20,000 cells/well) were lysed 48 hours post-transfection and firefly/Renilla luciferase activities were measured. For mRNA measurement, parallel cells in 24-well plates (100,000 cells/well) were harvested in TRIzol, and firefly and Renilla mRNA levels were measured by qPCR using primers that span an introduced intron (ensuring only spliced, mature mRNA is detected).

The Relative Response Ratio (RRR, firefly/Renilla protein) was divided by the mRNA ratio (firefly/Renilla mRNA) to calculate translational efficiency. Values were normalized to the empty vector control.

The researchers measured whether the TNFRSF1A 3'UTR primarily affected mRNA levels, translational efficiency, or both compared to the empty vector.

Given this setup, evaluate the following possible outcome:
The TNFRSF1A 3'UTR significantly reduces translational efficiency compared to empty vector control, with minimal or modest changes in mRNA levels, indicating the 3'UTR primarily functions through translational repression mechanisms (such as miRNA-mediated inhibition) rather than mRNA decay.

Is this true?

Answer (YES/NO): NO